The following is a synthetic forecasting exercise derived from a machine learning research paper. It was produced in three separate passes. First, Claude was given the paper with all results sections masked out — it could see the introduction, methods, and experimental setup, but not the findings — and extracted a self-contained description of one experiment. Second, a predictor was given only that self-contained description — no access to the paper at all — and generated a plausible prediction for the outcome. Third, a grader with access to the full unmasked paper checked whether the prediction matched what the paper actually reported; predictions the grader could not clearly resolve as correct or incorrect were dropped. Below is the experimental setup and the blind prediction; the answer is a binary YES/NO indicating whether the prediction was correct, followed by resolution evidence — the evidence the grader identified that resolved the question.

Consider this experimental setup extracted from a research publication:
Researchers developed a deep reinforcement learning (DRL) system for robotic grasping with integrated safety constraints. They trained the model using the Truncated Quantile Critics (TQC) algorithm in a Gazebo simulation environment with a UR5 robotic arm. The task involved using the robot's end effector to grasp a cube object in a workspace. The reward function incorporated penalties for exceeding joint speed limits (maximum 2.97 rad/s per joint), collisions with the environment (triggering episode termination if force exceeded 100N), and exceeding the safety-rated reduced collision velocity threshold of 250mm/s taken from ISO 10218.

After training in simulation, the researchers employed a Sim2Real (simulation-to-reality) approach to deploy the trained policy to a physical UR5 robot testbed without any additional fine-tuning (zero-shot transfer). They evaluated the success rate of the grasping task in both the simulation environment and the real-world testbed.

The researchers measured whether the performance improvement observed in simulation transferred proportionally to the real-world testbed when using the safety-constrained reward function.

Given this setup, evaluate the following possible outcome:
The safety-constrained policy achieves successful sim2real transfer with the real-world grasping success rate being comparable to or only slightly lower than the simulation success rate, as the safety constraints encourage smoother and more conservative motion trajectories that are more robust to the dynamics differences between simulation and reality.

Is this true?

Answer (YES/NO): NO